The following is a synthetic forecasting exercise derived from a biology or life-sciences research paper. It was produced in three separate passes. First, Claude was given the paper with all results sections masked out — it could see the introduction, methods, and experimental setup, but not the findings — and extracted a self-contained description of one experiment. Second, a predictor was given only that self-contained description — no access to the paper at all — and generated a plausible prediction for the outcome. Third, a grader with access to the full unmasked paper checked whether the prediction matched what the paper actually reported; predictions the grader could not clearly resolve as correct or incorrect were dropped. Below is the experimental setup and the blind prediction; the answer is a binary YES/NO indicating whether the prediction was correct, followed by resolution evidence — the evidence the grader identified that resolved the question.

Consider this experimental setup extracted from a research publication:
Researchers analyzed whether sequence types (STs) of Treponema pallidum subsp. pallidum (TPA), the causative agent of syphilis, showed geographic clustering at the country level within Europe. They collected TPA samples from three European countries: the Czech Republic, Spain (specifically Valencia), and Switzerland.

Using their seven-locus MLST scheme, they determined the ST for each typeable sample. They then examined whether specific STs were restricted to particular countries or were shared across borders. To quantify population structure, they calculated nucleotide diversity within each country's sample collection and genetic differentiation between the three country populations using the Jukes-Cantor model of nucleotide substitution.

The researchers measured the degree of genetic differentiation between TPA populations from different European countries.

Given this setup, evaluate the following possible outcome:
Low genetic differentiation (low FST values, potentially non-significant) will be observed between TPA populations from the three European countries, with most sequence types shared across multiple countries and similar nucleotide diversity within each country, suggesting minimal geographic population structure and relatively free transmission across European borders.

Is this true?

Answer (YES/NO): NO